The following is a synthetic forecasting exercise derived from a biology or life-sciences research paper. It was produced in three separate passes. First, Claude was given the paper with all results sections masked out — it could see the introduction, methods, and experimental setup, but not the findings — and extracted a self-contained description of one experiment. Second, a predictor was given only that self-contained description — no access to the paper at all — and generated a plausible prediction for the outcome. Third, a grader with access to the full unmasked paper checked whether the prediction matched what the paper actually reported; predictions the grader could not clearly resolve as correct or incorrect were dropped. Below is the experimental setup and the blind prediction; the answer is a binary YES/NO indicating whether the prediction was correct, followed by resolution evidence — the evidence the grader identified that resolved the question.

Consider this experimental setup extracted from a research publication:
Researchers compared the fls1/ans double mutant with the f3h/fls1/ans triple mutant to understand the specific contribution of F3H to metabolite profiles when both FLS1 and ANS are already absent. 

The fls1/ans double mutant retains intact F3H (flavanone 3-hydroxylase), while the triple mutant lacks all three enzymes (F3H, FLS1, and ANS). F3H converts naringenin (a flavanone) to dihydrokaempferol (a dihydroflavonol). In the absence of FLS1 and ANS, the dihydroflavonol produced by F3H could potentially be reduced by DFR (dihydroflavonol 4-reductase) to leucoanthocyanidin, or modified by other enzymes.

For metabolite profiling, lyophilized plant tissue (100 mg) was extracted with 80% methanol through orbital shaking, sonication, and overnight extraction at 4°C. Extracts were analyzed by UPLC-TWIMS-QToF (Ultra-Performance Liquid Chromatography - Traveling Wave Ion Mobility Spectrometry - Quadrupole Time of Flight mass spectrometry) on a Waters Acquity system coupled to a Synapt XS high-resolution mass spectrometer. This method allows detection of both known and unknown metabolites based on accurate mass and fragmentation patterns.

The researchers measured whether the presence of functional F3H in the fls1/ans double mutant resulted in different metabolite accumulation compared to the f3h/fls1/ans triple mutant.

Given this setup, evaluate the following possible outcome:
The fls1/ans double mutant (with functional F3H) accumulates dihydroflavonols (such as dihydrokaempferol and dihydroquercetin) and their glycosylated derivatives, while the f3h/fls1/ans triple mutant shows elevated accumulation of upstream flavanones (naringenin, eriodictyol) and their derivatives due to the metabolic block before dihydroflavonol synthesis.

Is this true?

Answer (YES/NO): YES